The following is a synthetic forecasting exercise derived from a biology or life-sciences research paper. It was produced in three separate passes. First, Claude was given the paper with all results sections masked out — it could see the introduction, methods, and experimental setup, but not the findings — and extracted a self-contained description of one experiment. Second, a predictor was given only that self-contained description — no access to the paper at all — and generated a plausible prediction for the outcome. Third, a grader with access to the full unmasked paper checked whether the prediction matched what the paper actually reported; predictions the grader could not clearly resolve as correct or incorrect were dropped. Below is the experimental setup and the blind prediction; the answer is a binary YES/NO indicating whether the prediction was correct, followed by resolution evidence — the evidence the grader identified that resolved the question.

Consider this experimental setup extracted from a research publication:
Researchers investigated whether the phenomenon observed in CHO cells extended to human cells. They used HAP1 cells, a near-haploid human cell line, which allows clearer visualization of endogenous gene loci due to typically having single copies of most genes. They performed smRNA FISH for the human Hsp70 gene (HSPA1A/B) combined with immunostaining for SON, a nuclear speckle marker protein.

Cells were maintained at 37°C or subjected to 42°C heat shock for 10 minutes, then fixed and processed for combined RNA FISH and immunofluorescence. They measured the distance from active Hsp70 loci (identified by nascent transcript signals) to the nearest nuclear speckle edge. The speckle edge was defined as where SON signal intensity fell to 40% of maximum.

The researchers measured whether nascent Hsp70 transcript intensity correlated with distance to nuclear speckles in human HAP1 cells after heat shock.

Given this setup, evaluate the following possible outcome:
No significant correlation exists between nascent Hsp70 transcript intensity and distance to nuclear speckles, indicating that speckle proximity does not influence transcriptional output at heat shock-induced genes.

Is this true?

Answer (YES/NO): NO